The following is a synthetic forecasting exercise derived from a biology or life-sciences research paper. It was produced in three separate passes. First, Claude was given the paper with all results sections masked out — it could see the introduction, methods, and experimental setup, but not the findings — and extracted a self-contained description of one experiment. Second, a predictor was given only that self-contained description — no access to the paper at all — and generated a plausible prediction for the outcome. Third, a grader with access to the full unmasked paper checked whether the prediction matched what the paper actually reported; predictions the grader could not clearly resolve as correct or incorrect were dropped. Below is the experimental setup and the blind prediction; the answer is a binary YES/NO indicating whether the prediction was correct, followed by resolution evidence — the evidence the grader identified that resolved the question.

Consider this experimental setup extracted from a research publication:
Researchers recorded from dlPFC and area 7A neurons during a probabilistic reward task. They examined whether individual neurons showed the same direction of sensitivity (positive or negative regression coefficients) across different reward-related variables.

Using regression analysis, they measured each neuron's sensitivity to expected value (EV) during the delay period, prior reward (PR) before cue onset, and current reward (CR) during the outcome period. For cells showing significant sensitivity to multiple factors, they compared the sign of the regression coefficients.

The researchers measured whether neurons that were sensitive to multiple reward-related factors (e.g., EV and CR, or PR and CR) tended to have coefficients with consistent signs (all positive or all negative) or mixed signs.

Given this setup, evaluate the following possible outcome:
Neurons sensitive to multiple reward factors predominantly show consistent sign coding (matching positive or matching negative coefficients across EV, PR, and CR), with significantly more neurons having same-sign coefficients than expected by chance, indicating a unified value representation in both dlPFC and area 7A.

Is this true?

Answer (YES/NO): NO